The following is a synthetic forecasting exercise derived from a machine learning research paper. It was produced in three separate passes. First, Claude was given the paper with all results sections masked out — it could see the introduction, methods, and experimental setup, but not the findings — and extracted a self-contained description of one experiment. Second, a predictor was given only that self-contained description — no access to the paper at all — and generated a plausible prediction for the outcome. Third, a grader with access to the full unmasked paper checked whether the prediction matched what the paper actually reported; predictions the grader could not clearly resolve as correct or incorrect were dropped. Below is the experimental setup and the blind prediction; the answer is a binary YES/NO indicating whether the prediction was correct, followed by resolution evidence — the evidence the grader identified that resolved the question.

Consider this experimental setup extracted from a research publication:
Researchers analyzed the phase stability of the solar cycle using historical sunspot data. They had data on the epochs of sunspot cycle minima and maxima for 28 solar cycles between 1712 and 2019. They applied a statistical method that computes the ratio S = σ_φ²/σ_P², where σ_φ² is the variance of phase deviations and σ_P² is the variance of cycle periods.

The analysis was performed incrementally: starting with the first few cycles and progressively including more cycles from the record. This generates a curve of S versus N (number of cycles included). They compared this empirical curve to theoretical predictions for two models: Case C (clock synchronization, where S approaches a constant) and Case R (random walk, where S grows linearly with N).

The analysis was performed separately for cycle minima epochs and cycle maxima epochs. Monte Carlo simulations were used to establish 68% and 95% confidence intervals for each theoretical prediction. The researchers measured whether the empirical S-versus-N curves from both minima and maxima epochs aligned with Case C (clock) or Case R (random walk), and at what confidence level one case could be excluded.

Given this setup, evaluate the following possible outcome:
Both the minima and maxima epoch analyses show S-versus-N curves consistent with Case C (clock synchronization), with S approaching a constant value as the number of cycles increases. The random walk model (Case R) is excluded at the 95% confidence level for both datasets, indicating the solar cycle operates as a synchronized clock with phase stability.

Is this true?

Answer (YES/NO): NO